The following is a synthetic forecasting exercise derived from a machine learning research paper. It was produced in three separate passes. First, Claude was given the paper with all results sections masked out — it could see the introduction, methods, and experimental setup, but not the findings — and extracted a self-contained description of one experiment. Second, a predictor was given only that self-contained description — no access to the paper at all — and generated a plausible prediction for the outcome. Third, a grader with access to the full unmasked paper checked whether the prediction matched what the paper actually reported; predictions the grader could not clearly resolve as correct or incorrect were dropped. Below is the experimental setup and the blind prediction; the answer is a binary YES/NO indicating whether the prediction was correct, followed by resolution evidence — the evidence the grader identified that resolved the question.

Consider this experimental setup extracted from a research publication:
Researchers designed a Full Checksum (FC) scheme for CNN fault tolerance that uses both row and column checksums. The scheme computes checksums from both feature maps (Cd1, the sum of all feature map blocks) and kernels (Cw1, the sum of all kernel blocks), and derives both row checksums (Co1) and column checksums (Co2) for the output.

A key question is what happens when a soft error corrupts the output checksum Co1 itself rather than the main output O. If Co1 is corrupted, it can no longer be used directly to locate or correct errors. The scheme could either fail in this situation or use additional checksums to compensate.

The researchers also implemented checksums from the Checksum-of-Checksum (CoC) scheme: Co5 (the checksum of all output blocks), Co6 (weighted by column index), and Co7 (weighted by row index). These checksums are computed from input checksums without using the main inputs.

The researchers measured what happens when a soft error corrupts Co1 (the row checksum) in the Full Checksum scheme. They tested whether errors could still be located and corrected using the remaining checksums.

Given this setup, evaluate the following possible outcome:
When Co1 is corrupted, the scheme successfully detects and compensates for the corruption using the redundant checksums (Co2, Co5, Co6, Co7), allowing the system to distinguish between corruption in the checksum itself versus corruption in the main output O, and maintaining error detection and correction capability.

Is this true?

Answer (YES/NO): YES